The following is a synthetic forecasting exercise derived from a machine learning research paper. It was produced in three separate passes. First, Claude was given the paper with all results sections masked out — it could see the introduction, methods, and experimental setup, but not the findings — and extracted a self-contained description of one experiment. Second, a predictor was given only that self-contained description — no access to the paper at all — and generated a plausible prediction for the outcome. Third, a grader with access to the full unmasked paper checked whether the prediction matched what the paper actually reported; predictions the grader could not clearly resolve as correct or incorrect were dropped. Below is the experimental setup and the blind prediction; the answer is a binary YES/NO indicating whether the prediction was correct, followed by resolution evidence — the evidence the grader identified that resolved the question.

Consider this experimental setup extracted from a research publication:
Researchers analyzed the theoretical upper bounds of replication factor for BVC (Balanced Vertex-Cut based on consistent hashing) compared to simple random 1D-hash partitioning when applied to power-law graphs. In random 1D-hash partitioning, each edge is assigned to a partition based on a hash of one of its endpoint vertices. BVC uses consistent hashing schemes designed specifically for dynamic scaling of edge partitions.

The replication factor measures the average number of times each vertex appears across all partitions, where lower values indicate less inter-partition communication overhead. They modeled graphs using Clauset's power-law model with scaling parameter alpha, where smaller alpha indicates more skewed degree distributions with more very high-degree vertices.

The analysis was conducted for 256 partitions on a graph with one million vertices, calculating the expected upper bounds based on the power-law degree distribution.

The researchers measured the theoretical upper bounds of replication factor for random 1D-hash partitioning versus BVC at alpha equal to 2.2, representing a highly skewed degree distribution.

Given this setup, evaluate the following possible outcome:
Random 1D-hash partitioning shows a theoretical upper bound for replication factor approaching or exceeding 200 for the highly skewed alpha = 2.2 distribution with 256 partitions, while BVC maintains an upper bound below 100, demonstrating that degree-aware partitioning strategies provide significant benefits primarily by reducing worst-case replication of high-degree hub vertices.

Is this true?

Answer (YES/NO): NO